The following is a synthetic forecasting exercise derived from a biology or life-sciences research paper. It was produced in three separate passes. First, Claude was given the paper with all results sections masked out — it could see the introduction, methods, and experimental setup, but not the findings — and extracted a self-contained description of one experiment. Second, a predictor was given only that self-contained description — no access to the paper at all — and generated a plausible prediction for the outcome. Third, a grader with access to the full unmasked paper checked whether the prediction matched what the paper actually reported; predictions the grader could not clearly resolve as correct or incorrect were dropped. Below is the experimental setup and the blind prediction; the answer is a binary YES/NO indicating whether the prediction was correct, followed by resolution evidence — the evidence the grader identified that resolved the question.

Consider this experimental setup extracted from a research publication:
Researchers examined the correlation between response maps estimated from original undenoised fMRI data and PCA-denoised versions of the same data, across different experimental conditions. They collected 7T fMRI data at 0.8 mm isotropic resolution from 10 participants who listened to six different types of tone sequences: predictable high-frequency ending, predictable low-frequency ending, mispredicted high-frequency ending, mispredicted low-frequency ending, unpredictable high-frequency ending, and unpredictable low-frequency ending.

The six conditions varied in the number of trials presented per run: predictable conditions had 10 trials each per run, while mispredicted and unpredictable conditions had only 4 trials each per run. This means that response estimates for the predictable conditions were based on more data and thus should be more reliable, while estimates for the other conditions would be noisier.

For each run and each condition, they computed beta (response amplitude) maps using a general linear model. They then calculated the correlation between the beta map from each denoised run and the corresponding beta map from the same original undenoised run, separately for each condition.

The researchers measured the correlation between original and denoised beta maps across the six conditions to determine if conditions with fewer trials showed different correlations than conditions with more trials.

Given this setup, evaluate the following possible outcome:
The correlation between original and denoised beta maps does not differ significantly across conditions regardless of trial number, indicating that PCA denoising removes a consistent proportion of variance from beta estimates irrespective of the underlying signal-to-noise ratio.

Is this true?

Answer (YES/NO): YES